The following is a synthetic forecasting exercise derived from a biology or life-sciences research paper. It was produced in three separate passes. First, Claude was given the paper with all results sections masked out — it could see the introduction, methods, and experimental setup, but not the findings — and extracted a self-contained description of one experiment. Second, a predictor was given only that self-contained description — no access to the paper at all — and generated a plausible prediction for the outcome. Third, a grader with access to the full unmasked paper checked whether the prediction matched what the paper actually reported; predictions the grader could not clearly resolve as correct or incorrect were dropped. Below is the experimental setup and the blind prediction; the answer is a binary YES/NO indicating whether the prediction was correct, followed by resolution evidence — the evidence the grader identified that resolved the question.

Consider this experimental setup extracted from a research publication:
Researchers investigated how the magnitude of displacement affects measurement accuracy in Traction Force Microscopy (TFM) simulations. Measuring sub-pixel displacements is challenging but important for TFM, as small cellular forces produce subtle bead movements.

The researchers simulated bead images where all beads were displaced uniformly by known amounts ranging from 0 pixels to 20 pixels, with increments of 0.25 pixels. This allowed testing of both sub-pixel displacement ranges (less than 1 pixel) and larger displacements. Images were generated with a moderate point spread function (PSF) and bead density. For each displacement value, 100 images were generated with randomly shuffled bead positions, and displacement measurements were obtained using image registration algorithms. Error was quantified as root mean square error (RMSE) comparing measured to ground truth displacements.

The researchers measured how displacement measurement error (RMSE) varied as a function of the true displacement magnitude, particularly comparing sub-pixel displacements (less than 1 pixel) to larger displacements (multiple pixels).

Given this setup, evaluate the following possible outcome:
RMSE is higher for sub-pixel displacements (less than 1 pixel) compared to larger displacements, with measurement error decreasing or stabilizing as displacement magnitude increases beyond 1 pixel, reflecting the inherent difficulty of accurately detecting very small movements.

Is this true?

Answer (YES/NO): NO